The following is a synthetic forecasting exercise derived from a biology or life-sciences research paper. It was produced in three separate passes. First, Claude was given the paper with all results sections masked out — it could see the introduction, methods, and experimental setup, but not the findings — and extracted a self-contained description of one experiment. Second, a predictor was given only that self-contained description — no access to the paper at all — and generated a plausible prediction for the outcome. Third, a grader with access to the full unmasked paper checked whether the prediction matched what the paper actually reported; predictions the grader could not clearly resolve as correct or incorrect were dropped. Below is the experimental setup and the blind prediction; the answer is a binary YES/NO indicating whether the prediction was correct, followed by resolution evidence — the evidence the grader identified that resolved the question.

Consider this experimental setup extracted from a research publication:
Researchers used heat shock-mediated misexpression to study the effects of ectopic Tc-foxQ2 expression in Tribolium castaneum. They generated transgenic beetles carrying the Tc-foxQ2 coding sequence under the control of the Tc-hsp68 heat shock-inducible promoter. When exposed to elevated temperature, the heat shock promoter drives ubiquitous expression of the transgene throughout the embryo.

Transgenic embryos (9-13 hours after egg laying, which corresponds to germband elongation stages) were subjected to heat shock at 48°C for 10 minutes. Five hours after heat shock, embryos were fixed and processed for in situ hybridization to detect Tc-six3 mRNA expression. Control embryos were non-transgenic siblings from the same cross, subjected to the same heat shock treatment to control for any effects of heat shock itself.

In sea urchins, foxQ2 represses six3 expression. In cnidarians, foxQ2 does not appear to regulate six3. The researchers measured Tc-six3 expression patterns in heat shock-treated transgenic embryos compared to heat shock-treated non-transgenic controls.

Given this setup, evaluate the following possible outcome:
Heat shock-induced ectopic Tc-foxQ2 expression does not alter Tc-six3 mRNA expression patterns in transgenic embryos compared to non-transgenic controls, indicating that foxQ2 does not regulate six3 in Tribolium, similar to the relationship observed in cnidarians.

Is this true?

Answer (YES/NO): NO